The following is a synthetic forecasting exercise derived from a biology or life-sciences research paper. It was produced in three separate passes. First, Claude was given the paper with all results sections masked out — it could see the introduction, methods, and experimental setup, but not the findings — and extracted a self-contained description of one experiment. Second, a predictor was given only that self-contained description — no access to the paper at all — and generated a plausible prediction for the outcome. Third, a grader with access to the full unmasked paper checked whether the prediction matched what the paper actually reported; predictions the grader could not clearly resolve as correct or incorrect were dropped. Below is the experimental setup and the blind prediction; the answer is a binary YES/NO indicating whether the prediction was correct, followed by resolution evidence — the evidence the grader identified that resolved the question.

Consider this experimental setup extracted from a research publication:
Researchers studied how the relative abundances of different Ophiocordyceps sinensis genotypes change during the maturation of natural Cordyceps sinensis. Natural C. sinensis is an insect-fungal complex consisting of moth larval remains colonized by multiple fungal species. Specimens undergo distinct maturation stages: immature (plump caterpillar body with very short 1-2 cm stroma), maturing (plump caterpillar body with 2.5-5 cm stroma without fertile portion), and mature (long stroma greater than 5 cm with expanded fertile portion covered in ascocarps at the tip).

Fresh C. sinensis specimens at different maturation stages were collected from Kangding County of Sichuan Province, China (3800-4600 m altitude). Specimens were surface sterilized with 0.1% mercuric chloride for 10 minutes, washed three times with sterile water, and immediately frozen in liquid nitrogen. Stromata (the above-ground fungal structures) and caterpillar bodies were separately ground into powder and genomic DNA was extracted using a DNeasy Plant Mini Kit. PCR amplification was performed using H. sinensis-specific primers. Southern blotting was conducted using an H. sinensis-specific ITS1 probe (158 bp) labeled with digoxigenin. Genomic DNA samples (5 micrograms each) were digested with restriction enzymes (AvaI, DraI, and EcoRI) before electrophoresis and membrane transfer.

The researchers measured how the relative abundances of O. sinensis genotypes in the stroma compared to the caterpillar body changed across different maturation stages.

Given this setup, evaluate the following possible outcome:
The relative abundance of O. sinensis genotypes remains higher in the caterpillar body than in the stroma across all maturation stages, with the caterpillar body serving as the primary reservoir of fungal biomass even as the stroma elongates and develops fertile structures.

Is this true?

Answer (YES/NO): NO